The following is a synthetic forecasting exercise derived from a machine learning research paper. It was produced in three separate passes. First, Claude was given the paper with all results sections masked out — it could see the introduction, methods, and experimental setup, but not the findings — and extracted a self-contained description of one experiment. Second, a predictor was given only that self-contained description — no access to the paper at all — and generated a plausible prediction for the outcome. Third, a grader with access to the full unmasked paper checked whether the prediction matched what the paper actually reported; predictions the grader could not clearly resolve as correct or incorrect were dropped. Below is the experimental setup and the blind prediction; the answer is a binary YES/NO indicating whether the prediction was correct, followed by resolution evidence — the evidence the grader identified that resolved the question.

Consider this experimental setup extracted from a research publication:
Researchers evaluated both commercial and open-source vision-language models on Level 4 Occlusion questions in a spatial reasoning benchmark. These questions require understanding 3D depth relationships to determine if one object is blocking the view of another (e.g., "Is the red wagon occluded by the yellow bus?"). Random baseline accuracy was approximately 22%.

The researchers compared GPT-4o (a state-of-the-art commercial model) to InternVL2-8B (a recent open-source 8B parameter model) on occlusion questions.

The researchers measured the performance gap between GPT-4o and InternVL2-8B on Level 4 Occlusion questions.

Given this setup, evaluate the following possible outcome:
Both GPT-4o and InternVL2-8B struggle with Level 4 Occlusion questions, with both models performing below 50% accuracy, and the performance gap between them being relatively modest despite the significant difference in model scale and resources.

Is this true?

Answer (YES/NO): NO